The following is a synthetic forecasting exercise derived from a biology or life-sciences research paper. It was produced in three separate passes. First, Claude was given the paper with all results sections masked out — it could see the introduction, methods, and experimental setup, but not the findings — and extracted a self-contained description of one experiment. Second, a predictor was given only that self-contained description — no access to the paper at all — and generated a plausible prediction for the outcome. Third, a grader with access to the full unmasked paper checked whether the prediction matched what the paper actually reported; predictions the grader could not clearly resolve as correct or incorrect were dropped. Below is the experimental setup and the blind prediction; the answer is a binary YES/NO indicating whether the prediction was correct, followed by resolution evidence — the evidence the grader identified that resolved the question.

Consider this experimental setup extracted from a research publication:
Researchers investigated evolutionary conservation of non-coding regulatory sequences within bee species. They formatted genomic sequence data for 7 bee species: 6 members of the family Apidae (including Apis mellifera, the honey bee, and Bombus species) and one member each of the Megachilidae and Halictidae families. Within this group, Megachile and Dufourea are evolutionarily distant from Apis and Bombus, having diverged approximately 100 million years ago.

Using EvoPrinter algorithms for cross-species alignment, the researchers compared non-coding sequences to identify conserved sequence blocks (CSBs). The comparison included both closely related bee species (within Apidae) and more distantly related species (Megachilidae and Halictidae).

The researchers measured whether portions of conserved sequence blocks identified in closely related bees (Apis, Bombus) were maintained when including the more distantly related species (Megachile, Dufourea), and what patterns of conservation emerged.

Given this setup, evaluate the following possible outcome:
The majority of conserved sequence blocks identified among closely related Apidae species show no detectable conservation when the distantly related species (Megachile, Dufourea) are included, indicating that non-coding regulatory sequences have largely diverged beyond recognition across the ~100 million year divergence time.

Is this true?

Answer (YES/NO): NO